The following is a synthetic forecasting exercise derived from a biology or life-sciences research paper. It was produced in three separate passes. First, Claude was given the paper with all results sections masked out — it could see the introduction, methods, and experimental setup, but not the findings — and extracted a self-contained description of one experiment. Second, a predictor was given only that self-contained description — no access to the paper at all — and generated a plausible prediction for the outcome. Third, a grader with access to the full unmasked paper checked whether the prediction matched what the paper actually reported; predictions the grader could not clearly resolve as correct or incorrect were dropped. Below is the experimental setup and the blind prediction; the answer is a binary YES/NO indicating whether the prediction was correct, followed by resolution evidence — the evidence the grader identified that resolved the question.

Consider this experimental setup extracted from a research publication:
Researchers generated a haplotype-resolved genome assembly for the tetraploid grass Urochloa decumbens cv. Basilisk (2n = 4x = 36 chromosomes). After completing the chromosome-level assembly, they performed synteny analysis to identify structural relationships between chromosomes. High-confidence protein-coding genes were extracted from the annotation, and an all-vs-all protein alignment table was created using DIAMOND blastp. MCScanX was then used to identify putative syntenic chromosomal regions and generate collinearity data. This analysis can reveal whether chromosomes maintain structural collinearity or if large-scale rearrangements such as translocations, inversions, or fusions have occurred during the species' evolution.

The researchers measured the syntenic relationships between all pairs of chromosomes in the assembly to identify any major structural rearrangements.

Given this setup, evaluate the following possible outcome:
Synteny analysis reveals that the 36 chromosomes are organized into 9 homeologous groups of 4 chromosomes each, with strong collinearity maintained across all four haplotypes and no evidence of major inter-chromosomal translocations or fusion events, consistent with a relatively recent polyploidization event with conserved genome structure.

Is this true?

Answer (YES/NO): NO